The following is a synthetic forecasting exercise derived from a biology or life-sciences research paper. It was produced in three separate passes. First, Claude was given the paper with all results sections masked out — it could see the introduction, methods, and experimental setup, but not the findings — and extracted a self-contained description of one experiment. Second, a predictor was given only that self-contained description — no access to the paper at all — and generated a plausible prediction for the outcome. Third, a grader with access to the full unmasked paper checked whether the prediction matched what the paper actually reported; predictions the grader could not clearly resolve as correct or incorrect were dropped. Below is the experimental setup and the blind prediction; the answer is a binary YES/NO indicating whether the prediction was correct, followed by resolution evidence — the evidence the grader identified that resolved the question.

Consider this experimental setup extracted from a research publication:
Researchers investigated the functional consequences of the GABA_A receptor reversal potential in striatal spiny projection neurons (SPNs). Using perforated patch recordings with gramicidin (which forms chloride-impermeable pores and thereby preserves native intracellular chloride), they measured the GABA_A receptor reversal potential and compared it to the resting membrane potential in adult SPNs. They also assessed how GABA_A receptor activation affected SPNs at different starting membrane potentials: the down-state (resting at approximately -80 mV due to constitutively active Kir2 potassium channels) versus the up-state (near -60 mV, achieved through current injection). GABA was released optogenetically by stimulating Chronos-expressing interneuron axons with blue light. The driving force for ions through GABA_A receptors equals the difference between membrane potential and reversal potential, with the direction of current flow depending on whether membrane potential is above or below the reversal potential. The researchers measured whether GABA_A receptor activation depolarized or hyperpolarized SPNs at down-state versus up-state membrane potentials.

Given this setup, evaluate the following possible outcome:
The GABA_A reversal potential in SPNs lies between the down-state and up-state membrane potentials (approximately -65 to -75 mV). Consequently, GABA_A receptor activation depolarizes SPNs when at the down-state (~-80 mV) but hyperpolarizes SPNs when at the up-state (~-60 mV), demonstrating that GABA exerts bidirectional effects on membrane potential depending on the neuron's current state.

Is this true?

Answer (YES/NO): NO